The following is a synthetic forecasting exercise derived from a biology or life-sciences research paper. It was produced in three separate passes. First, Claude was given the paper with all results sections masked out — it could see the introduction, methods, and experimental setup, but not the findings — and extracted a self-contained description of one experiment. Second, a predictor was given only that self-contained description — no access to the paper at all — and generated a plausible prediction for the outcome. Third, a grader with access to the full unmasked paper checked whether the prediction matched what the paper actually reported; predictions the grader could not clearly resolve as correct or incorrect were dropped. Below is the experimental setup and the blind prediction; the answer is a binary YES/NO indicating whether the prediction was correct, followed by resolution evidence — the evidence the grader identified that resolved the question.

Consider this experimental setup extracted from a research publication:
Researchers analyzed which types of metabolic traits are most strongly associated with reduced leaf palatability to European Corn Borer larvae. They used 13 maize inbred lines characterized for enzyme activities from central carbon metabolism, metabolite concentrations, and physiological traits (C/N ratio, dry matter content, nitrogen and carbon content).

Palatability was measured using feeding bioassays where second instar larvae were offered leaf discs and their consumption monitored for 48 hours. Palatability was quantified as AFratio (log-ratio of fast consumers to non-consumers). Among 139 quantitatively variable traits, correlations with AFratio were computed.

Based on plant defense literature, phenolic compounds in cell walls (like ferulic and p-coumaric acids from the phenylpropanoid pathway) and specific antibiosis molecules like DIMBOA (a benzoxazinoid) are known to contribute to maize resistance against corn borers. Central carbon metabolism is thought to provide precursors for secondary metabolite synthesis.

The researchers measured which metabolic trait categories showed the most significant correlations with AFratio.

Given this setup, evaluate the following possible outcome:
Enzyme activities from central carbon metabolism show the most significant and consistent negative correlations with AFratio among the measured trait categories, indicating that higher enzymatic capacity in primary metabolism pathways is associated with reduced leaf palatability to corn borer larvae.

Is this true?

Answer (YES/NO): NO